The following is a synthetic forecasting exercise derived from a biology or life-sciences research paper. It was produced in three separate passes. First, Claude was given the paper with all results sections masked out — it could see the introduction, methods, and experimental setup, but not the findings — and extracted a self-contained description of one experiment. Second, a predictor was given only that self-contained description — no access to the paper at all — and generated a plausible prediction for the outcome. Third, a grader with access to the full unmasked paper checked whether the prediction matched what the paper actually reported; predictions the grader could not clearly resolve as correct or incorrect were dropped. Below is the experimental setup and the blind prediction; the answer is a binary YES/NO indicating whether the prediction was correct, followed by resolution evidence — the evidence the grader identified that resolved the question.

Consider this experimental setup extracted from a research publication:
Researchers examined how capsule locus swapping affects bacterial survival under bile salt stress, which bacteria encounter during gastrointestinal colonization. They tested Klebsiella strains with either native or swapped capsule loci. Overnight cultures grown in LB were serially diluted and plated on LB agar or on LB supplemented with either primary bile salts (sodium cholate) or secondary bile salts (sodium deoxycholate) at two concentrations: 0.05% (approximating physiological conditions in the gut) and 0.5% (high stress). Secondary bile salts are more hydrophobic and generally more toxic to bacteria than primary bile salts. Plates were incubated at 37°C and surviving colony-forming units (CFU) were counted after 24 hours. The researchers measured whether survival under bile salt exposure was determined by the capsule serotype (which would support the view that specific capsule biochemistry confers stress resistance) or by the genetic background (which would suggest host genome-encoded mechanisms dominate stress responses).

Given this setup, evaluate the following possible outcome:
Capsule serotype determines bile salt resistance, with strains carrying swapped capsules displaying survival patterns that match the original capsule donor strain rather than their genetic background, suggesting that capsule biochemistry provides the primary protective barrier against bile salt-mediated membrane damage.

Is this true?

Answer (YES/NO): NO